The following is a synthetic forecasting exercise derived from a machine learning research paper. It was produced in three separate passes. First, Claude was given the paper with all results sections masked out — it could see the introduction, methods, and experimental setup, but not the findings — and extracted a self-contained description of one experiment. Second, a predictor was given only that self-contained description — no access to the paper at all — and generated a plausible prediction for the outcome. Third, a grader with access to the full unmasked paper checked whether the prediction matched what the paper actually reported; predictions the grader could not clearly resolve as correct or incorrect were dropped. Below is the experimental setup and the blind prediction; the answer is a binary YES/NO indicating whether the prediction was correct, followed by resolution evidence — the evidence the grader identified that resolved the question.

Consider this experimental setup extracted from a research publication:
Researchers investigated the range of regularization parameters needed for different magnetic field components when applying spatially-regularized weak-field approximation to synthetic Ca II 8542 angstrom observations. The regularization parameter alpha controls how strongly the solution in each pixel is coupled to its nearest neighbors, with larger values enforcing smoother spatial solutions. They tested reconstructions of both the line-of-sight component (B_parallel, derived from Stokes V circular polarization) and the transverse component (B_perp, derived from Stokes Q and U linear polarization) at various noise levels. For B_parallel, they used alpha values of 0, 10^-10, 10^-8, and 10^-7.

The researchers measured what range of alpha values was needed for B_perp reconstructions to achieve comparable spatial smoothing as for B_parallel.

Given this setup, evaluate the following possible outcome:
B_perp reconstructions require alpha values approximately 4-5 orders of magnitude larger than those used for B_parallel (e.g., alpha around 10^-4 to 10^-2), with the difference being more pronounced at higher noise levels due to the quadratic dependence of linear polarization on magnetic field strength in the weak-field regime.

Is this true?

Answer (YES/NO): NO